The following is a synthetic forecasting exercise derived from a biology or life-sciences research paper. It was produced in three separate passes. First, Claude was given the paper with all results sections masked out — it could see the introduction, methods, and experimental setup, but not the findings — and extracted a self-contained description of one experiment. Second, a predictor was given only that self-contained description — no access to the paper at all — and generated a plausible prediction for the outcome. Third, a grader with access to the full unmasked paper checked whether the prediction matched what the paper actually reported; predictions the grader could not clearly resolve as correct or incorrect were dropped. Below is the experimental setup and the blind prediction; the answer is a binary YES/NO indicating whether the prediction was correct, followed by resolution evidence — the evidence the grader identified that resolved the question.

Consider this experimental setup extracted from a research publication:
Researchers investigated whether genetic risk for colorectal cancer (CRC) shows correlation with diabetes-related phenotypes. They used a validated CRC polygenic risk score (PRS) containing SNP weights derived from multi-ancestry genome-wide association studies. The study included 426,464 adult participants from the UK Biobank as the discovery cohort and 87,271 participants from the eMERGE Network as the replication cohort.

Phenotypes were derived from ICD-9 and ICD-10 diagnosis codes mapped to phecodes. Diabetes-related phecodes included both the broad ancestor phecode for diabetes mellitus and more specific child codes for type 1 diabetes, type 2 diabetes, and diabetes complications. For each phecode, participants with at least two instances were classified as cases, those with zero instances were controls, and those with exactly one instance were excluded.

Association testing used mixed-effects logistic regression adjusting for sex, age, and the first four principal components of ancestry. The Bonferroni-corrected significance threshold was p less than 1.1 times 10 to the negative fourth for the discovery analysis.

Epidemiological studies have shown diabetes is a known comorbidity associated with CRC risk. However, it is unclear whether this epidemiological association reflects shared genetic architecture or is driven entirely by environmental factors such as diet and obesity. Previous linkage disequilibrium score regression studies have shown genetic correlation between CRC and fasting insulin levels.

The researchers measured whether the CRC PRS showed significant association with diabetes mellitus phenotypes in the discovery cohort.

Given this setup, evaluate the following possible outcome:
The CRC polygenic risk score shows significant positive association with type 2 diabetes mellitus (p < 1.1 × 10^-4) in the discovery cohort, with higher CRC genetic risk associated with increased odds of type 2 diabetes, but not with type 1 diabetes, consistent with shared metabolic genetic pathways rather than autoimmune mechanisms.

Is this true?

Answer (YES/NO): NO